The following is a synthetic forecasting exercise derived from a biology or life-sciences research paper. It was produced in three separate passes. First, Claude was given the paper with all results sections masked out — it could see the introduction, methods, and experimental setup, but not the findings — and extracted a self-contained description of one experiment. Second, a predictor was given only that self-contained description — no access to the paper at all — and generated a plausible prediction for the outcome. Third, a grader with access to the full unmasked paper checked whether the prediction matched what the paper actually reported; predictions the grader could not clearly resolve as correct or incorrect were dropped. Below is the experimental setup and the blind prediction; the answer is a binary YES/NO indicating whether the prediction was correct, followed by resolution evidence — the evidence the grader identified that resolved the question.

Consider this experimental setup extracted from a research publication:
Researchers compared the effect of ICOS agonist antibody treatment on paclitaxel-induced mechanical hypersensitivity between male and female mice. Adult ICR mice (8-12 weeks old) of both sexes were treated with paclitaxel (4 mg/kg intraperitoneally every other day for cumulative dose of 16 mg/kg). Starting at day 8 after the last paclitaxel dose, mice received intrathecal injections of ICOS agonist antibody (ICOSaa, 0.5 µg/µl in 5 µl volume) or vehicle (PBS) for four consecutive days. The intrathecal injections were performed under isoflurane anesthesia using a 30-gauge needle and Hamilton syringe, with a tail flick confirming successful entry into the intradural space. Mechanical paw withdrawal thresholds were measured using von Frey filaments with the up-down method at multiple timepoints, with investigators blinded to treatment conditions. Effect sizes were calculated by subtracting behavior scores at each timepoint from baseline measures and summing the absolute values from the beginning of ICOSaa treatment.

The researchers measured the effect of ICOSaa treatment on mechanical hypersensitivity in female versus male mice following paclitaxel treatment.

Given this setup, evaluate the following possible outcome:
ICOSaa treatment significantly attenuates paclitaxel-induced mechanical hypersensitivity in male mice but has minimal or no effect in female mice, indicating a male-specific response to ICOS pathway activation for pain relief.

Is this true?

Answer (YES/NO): NO